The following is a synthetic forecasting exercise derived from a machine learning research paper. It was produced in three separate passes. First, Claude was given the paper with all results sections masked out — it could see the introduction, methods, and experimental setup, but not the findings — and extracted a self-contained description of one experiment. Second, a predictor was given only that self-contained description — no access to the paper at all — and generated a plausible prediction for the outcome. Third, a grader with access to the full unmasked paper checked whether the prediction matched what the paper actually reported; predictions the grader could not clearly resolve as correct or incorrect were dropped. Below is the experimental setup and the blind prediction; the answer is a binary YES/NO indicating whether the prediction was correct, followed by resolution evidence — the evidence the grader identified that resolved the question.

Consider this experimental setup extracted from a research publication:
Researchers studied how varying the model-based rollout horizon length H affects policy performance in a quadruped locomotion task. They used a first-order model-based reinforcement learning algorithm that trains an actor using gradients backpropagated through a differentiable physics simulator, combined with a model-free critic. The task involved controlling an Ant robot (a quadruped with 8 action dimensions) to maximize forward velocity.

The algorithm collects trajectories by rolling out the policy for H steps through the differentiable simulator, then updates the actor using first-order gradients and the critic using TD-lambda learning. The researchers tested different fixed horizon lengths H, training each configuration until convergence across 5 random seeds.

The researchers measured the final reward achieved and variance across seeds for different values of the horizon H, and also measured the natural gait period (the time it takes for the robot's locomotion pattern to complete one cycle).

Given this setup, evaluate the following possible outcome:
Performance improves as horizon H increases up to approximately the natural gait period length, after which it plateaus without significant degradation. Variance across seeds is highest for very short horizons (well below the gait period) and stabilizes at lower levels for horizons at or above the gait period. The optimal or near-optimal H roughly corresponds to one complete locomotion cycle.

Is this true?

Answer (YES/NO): NO